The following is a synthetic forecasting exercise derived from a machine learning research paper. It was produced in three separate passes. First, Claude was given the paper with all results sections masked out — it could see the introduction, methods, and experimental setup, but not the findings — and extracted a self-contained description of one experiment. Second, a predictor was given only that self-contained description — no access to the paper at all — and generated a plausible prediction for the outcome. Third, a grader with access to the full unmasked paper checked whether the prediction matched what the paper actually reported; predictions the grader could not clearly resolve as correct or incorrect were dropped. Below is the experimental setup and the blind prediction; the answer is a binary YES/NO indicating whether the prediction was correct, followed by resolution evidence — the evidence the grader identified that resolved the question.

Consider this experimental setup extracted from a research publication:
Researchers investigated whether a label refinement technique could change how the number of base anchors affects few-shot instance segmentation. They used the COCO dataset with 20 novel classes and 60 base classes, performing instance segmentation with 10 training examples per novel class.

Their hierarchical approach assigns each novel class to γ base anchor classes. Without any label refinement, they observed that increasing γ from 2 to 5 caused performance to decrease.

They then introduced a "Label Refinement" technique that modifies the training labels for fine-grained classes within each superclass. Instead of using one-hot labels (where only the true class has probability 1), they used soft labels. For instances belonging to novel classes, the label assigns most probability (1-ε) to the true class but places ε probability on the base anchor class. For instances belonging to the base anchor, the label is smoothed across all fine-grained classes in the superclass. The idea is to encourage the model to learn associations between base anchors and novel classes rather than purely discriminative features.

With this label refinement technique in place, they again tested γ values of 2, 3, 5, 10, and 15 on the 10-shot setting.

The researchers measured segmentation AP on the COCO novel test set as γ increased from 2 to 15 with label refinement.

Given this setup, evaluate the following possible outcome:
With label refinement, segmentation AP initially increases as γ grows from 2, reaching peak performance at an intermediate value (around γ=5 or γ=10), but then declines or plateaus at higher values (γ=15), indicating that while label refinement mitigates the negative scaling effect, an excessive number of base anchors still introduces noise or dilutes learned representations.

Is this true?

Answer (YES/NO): NO